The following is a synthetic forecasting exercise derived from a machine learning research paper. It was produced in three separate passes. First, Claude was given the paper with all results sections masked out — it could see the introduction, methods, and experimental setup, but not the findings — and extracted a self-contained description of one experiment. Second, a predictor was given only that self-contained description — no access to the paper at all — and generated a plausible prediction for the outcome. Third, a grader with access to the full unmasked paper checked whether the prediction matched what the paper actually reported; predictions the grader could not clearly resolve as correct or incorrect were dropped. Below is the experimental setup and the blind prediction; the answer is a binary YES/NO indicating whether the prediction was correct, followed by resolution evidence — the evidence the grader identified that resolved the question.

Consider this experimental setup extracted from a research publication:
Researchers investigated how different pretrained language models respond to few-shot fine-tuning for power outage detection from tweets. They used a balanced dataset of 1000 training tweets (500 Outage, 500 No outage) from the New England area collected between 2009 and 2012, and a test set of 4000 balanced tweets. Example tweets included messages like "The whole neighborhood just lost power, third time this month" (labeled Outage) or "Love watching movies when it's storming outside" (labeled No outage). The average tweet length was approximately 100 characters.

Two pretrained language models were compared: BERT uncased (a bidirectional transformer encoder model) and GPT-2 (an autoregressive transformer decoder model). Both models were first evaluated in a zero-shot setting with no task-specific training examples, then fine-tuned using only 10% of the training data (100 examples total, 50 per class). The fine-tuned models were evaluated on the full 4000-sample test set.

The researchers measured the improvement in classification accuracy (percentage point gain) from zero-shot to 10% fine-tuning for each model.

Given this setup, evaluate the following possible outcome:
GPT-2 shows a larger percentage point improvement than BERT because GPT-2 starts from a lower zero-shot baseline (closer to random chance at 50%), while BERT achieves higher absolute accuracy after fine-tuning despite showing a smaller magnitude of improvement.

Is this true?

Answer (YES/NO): NO